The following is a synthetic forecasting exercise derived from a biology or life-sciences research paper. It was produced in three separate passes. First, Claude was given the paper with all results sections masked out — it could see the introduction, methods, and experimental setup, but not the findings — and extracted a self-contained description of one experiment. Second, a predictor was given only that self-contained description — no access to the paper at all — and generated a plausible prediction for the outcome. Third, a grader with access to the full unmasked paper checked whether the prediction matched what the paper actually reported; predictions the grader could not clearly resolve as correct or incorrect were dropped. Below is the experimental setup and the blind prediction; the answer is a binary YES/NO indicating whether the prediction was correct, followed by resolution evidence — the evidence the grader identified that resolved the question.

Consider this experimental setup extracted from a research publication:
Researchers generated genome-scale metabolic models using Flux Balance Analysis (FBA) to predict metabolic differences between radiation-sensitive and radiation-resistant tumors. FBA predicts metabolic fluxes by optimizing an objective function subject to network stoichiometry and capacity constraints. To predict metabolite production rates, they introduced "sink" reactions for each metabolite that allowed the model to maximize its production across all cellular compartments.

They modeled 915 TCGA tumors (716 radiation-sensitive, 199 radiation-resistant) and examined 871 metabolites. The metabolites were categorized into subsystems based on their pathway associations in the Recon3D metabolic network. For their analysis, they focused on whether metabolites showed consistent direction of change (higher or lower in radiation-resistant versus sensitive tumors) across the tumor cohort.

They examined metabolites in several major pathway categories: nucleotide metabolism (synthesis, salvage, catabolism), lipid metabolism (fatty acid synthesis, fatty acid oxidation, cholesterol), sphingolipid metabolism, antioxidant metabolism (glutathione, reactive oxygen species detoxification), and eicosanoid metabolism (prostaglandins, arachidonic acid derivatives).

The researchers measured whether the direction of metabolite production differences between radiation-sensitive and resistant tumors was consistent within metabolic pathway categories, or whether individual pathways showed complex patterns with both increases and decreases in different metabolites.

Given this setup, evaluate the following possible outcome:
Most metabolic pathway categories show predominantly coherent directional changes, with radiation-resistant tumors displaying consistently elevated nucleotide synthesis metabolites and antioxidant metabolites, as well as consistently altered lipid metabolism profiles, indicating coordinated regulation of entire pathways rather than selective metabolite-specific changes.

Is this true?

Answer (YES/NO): NO